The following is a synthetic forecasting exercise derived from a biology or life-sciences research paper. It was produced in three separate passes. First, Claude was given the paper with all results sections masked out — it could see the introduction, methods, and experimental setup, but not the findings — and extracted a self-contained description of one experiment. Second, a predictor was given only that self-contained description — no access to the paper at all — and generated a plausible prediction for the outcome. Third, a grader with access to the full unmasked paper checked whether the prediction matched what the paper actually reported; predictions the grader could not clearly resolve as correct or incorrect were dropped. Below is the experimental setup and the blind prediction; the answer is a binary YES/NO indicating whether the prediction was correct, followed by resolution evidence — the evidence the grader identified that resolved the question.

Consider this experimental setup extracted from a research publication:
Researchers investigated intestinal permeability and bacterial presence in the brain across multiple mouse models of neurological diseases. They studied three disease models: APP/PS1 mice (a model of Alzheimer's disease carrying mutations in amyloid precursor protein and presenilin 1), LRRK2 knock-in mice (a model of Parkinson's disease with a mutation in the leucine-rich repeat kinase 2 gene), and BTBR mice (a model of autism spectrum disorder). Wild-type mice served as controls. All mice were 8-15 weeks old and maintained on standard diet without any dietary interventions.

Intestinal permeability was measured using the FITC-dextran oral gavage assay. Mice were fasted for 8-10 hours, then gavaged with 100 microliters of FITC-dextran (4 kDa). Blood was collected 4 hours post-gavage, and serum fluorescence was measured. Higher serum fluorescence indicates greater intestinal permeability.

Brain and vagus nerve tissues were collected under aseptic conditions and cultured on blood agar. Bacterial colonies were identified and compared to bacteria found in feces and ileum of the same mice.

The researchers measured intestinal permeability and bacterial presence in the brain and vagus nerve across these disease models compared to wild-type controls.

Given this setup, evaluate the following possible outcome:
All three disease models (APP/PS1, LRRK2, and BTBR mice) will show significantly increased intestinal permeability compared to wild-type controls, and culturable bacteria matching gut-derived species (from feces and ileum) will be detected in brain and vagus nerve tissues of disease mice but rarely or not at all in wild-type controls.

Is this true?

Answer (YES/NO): YES